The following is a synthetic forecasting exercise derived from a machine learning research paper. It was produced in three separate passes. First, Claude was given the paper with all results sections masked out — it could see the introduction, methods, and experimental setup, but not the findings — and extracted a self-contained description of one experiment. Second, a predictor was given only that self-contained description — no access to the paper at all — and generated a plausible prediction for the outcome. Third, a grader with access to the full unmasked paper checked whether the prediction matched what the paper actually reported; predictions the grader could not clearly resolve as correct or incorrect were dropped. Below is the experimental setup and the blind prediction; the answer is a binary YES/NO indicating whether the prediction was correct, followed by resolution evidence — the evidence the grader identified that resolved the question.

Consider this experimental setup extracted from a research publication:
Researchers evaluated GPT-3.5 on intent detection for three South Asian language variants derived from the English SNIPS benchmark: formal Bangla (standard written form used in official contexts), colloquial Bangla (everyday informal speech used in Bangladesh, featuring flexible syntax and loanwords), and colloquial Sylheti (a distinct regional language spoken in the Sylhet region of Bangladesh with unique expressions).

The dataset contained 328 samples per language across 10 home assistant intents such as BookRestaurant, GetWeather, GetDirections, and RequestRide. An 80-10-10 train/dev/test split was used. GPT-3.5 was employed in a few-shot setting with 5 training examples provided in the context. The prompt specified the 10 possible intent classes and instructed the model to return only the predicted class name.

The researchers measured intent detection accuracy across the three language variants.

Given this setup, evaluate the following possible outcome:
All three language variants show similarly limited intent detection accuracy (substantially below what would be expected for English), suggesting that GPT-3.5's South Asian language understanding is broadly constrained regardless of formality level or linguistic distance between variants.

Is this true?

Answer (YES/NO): NO